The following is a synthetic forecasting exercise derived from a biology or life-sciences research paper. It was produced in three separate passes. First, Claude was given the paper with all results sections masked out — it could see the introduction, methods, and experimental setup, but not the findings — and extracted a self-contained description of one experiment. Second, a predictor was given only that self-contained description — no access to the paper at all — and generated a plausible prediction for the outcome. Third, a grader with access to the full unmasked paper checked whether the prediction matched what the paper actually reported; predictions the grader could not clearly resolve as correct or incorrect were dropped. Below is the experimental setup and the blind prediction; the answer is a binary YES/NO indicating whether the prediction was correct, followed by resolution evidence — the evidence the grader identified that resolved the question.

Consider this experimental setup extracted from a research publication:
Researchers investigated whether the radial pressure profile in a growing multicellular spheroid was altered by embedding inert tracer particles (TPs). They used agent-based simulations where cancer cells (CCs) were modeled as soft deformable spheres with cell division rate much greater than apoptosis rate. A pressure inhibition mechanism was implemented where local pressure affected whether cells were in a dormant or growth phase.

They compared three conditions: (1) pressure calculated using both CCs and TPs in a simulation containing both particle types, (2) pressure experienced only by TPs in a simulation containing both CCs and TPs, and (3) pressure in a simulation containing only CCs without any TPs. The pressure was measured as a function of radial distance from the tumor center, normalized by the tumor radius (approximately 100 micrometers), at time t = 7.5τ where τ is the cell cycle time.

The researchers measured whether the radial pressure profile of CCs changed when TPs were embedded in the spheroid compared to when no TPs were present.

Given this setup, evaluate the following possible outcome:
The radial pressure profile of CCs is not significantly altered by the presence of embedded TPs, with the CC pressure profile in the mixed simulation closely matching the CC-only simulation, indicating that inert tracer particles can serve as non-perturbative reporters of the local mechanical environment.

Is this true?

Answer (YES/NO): YES